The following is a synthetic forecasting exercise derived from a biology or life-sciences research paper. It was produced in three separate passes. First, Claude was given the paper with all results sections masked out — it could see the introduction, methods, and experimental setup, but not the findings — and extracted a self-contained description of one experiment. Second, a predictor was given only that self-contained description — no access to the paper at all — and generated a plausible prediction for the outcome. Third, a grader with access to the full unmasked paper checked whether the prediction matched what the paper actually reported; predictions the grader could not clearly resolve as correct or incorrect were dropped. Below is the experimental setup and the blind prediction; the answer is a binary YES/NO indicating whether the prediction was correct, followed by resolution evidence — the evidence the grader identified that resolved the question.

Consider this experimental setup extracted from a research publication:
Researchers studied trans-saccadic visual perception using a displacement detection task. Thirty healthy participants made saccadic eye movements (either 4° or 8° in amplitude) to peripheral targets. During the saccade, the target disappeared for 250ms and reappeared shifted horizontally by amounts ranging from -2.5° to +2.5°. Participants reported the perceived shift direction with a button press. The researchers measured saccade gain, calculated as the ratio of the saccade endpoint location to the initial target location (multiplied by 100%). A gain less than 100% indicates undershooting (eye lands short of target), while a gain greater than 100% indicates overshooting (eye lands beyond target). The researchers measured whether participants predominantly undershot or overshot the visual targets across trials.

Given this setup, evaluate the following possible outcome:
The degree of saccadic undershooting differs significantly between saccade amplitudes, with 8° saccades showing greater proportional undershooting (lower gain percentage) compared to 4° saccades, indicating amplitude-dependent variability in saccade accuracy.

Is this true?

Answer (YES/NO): NO